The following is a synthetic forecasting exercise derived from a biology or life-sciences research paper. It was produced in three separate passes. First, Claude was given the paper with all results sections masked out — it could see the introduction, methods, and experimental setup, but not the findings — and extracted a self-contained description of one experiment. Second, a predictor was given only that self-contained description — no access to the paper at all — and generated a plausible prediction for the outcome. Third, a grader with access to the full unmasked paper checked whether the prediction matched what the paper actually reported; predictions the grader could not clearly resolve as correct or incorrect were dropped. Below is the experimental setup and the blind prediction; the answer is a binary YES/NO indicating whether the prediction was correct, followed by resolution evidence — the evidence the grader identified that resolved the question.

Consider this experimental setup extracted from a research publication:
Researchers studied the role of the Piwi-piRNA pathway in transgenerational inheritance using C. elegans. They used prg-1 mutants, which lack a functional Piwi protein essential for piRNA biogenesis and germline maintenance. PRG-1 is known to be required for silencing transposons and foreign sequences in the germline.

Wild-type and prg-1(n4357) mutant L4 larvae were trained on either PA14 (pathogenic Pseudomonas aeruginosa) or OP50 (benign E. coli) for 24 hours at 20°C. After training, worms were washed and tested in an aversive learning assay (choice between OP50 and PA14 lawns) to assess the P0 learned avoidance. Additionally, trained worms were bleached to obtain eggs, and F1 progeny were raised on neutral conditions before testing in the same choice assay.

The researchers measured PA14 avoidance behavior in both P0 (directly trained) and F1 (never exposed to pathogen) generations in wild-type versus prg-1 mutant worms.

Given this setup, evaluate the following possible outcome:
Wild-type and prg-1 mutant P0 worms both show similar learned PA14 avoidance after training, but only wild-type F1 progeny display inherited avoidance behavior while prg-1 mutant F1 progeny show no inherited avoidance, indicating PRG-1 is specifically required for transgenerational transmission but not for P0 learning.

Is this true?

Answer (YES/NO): YES